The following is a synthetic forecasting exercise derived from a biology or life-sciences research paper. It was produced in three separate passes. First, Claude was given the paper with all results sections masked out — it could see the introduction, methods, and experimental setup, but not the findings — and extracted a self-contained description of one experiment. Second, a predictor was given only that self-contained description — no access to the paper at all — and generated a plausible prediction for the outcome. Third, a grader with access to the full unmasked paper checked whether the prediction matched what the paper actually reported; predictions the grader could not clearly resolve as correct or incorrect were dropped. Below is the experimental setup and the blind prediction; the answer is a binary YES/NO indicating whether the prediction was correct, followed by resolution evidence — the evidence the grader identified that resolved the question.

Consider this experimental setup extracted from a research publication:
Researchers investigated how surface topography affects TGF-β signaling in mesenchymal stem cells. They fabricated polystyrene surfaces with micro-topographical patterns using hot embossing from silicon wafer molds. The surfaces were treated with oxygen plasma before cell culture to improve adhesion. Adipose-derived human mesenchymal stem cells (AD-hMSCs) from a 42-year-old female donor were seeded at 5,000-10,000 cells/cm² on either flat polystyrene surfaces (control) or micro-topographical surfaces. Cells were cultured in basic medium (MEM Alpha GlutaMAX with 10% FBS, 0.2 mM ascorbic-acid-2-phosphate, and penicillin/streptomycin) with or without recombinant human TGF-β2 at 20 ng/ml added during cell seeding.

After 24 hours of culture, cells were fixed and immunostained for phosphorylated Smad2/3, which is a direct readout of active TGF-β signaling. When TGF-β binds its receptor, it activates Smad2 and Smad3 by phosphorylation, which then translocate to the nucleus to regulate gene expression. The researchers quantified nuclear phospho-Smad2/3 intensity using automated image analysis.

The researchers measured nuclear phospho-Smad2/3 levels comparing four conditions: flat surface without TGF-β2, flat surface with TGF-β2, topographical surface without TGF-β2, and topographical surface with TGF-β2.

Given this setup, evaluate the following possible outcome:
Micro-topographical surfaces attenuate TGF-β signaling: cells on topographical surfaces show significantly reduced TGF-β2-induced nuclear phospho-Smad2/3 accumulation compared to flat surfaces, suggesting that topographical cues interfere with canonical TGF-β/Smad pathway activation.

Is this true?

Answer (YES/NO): NO